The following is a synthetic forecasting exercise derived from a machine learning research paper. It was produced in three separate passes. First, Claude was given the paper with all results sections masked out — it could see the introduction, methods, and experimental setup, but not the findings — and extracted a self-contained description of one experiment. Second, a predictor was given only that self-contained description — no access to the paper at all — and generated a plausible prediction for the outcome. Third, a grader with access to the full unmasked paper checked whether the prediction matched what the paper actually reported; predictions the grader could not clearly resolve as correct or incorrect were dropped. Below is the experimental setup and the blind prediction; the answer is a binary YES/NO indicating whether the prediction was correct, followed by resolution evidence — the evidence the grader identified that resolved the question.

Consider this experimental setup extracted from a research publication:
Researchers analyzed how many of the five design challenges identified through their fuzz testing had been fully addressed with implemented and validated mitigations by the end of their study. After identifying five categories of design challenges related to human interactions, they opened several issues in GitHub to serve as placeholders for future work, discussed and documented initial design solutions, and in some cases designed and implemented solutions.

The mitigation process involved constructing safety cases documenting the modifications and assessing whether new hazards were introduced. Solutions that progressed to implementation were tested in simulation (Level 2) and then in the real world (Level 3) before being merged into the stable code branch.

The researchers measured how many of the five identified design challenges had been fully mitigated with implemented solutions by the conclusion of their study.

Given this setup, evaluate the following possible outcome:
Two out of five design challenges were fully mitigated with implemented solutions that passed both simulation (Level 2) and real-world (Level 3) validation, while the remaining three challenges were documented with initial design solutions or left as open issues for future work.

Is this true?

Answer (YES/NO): NO